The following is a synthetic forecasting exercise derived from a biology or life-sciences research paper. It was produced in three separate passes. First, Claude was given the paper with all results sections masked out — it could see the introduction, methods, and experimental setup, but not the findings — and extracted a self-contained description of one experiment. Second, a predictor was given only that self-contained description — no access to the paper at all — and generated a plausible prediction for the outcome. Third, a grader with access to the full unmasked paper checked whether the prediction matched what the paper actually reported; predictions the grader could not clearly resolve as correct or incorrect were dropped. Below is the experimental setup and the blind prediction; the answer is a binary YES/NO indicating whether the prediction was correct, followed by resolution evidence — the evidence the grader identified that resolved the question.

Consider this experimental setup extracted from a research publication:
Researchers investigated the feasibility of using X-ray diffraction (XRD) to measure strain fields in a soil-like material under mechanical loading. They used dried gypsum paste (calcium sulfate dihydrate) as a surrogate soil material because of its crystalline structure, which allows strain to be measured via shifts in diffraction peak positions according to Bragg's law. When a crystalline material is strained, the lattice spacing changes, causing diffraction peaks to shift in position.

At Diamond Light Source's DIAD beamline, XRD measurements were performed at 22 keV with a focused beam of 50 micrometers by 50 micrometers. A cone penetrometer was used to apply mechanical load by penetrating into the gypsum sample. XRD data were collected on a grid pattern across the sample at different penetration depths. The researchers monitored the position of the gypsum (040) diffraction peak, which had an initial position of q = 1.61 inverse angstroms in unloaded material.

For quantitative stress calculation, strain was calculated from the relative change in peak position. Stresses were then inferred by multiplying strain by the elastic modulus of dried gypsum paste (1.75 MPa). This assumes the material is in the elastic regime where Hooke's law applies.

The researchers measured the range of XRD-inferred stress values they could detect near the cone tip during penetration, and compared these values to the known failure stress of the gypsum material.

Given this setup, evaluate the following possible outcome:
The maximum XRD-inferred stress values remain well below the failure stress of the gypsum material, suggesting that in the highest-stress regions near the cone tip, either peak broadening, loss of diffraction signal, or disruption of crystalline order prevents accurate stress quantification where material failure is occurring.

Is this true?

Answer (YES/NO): NO